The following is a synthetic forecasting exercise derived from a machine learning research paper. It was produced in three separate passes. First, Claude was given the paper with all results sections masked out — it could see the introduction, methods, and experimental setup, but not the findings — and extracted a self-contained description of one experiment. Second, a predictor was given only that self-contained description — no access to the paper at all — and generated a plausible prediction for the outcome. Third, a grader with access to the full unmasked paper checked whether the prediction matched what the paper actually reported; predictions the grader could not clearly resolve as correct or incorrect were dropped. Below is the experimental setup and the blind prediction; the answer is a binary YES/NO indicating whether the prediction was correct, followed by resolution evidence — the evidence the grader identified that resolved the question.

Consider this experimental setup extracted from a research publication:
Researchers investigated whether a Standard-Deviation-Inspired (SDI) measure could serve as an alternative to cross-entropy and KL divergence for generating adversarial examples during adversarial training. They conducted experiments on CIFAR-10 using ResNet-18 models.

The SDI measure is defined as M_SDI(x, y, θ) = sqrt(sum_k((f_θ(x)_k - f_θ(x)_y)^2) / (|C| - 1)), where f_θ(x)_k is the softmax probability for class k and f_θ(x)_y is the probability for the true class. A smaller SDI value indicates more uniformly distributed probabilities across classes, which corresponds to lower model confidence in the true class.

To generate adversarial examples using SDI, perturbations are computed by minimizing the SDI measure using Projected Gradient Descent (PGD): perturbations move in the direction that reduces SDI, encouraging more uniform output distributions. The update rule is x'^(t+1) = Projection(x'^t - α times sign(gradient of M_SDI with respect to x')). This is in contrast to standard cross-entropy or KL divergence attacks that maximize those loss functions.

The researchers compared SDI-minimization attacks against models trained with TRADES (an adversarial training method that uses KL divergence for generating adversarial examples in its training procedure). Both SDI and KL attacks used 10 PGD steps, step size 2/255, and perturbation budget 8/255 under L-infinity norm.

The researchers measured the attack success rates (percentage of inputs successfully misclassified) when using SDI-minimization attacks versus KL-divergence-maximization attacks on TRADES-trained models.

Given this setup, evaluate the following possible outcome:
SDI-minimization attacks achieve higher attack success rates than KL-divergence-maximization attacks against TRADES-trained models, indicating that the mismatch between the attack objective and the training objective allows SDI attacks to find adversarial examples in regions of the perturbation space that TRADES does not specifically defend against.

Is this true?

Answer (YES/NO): YES